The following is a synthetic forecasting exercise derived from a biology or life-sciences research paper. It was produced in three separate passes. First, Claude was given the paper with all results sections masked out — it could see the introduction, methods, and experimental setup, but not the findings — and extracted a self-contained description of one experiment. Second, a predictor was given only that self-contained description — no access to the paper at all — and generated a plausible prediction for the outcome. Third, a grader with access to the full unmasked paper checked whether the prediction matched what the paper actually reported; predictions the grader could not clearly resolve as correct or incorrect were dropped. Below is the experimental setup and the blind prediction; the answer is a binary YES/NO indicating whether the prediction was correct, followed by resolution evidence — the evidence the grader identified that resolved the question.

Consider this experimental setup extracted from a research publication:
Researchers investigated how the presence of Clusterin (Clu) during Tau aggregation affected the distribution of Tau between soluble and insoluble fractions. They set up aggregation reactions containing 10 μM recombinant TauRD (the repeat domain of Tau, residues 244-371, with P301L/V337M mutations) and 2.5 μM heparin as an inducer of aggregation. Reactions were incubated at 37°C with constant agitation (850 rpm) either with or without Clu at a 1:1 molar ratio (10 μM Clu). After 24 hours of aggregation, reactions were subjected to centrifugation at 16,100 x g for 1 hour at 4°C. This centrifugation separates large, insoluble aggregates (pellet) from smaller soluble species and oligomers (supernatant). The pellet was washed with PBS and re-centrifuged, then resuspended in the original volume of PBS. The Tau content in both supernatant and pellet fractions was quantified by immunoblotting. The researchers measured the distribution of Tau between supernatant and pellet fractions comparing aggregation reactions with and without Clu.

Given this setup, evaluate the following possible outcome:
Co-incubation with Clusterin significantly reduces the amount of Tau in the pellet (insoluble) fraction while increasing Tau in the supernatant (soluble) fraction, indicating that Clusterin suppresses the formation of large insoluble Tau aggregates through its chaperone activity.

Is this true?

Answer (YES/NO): NO